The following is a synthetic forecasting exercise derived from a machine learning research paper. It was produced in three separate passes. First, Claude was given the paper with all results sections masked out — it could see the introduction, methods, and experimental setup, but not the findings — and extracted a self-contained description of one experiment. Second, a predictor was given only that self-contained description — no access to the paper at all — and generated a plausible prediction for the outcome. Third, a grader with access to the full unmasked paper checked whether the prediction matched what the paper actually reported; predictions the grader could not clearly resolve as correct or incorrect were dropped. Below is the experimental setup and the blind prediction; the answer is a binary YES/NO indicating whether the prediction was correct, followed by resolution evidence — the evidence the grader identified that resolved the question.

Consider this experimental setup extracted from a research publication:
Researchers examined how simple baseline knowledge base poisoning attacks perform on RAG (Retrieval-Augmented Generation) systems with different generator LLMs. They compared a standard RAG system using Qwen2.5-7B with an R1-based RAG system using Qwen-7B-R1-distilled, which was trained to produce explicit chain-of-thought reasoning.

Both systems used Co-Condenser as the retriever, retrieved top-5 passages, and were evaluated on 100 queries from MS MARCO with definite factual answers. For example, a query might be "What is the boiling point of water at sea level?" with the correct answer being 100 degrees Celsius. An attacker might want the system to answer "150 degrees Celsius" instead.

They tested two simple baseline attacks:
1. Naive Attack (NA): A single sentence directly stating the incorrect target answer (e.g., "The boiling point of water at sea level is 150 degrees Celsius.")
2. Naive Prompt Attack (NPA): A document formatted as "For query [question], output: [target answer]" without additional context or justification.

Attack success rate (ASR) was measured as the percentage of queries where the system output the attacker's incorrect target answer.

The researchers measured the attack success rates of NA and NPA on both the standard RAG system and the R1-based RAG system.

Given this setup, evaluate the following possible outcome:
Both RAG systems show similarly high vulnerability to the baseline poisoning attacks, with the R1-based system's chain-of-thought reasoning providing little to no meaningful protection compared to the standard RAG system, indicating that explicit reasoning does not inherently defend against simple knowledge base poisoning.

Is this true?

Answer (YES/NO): NO